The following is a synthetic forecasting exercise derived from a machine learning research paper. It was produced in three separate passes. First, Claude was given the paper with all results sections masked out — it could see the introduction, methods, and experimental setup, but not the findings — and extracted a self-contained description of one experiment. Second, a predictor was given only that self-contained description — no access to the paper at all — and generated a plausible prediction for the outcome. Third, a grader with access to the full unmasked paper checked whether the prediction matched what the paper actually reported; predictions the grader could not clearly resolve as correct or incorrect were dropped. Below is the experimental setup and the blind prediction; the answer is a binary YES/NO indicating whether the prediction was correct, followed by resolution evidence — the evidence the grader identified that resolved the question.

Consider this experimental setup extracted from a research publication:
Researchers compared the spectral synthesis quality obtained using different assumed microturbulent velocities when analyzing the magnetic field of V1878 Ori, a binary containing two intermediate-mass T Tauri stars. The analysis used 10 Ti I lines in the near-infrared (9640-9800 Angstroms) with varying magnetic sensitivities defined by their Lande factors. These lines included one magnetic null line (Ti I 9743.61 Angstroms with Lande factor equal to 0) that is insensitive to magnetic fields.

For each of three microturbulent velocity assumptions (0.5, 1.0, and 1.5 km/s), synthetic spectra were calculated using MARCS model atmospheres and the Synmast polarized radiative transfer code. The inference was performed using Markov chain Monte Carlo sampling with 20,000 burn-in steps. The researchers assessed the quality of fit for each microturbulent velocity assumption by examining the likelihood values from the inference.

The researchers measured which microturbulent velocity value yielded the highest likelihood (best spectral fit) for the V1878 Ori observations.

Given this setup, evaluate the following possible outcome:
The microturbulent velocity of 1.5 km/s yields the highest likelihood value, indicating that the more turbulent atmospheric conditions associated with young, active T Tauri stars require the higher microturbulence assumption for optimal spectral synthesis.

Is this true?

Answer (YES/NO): NO